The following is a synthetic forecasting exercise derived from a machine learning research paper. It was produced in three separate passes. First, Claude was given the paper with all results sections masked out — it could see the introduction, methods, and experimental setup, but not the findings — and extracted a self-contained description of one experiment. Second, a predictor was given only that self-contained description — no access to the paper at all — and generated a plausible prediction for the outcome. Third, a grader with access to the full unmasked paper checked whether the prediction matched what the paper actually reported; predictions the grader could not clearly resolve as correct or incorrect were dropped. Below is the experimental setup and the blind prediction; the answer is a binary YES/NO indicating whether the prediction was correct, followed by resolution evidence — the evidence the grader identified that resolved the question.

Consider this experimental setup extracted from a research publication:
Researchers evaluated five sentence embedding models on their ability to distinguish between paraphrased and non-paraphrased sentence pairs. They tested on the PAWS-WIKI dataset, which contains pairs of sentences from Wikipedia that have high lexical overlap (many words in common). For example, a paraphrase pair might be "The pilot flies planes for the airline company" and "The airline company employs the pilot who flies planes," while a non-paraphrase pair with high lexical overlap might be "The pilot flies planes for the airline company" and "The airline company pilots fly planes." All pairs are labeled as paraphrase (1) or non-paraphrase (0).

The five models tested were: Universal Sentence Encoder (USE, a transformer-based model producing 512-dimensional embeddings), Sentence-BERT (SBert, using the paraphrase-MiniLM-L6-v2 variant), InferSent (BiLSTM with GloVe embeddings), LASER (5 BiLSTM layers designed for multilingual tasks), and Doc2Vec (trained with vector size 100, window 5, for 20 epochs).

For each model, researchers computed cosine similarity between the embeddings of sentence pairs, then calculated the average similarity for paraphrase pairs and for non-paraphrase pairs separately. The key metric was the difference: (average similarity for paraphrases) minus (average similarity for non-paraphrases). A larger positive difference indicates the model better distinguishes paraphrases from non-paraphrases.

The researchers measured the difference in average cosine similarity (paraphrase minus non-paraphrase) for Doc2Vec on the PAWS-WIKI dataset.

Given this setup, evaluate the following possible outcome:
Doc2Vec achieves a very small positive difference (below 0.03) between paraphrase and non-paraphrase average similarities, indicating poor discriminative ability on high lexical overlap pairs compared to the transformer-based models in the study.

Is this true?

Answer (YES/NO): NO